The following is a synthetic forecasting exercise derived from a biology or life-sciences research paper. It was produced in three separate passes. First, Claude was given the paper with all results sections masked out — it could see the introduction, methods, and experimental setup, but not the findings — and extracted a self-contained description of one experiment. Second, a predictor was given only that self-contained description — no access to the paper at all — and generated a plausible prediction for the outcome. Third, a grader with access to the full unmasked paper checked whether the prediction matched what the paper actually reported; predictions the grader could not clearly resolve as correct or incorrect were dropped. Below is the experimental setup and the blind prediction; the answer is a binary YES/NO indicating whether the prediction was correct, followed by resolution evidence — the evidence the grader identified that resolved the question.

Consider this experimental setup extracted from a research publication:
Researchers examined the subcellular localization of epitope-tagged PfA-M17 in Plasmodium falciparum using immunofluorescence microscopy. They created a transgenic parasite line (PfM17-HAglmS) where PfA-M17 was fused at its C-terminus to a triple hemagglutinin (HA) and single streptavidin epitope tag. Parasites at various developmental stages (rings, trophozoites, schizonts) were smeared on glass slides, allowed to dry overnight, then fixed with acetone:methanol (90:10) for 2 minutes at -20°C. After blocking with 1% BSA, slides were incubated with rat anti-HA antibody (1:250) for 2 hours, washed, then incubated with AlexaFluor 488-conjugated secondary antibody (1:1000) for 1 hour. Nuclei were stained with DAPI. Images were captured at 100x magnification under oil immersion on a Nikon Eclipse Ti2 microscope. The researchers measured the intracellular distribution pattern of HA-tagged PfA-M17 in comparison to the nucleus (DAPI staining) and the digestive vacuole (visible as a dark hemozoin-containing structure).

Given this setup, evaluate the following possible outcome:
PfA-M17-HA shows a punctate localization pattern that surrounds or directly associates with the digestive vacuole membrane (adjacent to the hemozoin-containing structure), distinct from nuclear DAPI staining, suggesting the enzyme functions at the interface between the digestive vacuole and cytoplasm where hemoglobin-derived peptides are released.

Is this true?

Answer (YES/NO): NO